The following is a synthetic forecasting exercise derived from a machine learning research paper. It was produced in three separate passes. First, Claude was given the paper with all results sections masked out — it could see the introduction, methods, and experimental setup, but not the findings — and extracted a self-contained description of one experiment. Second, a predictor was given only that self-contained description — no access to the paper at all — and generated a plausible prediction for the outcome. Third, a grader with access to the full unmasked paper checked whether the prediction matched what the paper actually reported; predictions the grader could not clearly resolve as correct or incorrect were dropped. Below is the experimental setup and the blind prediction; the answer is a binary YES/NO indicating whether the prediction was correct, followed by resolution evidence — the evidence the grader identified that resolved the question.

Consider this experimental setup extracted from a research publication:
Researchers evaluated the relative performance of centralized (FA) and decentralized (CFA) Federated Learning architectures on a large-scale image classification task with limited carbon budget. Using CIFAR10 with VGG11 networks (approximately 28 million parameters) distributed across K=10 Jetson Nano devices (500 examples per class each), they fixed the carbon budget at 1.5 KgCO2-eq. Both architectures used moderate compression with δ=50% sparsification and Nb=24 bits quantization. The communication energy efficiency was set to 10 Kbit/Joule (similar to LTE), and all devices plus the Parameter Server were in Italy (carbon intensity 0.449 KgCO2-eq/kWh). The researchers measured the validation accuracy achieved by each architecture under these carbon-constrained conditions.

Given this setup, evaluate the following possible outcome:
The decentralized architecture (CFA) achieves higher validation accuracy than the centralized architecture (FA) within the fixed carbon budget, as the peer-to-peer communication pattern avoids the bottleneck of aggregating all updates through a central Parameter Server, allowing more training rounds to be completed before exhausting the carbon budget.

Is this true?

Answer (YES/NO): YES